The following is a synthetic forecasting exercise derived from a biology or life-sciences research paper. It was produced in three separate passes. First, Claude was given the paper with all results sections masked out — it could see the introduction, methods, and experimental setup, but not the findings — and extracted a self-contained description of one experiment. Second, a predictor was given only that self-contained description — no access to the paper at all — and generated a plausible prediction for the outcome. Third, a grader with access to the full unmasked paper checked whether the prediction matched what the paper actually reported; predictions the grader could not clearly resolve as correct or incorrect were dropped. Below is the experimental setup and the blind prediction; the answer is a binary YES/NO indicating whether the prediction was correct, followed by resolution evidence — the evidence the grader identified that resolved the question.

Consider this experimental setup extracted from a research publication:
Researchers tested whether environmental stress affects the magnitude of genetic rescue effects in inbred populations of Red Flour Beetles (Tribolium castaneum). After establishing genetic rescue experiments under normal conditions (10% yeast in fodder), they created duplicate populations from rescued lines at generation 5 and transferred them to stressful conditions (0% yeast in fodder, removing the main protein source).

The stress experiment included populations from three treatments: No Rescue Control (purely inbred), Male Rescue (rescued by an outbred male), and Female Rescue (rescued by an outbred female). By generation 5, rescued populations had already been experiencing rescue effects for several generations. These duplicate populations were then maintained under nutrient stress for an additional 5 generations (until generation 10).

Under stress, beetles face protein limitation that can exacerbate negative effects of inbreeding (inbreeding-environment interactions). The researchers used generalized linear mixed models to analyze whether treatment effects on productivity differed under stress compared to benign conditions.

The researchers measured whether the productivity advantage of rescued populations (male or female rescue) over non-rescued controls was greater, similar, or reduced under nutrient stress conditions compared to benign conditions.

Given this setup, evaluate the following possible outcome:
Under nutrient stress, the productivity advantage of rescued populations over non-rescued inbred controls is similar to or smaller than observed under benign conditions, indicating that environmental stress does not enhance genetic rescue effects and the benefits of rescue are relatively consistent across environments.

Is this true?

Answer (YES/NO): NO